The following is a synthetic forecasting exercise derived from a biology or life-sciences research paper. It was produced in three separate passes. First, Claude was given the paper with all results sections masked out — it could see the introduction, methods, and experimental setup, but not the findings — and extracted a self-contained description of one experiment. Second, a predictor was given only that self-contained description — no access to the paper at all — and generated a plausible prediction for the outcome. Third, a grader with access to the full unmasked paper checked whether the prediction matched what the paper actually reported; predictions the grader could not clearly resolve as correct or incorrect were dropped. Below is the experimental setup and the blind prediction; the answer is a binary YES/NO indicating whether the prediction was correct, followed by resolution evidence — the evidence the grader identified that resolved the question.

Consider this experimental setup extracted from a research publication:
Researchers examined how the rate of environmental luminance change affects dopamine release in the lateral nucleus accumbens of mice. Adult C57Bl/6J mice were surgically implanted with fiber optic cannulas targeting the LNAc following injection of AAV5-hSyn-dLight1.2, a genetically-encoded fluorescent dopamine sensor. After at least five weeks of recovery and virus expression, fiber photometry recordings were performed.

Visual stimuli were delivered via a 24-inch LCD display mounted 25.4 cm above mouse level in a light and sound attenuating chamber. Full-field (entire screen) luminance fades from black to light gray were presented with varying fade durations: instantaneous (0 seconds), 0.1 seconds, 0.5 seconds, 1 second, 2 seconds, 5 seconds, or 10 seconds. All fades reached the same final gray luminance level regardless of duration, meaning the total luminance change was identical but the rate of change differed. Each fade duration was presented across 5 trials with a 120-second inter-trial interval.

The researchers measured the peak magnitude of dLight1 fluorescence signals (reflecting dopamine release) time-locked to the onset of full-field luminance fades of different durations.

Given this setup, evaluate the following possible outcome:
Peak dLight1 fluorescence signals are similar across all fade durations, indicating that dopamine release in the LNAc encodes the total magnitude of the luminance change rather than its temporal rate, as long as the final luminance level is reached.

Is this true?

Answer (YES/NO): NO